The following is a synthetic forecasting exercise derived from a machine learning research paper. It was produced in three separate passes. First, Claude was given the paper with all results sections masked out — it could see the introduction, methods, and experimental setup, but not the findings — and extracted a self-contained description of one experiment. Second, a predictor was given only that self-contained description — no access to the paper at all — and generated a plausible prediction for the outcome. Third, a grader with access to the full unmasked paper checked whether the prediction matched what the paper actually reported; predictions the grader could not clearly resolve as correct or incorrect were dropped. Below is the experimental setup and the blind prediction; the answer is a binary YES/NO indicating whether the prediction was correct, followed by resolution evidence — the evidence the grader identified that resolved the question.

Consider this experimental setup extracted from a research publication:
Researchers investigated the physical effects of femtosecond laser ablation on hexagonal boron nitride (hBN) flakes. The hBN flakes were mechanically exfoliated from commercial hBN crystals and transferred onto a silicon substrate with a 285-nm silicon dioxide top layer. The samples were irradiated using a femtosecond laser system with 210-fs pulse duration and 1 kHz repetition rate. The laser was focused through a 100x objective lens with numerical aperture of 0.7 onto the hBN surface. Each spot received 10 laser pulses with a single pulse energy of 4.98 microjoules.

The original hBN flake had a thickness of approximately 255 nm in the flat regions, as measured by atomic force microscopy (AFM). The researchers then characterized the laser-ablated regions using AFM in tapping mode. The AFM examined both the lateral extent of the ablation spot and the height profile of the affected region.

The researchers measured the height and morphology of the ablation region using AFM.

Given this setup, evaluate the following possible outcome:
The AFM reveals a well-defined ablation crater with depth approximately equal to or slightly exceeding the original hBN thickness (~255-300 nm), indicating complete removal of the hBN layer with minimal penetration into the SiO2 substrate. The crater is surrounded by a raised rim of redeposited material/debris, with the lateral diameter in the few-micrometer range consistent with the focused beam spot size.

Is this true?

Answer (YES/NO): NO